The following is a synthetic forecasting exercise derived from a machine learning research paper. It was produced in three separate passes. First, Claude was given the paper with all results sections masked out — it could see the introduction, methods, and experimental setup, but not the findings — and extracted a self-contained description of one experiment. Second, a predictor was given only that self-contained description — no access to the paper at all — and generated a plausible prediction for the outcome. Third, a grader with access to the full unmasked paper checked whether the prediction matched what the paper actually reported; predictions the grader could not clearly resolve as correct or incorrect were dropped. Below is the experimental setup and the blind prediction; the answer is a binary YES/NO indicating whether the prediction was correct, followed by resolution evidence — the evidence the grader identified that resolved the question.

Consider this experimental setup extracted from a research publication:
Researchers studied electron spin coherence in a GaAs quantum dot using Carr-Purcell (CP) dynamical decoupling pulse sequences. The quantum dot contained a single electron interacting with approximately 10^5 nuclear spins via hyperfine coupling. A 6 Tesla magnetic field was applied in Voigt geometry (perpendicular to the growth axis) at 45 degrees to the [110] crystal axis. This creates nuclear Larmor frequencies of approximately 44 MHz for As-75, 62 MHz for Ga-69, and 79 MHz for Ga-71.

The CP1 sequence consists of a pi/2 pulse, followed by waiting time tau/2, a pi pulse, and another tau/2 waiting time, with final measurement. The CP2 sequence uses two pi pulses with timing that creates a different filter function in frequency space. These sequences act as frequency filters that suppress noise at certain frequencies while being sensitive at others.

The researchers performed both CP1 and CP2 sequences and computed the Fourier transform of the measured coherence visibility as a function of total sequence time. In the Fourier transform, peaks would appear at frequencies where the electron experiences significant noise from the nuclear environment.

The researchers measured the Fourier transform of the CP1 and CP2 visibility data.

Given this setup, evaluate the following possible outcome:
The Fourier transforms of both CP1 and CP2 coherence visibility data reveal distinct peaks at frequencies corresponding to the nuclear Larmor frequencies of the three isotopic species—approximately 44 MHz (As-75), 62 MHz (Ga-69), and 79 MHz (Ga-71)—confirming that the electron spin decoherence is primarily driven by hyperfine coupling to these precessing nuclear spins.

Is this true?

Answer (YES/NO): YES